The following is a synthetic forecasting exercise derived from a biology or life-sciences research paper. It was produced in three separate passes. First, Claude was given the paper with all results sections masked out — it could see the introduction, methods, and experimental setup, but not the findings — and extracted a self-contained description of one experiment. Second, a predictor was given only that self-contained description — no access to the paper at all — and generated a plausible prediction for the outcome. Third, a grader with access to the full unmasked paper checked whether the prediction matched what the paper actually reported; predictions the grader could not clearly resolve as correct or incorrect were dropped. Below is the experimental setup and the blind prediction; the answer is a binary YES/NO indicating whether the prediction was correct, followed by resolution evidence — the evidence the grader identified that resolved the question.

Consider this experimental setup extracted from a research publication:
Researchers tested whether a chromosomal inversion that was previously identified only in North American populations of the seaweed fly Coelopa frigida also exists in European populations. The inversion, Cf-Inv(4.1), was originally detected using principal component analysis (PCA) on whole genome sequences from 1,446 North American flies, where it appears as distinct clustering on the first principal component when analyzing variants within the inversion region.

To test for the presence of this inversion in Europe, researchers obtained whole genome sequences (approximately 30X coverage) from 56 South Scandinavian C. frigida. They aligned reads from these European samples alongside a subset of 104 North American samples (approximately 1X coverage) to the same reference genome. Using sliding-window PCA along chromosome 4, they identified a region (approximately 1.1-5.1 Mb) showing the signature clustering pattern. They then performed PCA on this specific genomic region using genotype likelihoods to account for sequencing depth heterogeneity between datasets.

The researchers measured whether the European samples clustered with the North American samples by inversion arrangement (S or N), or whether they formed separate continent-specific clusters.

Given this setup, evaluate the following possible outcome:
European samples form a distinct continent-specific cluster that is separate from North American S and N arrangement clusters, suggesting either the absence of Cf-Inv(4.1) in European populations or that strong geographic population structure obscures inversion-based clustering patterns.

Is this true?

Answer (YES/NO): NO